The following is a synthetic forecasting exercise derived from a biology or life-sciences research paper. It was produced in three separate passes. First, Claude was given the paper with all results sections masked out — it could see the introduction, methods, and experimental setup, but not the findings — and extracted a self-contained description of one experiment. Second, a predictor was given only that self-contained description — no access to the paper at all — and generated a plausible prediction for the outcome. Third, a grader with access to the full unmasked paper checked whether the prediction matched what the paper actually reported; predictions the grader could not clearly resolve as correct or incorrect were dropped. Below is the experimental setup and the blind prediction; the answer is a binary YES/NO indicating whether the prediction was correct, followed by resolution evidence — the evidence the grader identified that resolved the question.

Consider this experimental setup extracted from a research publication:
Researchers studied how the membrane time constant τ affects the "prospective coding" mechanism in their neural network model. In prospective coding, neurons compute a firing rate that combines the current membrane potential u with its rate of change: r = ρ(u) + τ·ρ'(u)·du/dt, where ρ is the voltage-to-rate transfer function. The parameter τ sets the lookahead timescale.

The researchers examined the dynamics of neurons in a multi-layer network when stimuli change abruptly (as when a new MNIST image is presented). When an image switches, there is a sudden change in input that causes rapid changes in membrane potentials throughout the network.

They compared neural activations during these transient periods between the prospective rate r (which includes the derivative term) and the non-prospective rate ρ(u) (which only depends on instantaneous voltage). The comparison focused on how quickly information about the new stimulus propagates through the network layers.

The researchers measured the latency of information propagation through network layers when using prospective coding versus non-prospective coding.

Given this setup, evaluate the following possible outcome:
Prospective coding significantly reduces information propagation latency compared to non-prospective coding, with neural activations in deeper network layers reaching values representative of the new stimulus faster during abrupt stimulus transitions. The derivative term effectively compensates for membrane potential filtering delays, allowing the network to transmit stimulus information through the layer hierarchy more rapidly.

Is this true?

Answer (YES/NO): YES